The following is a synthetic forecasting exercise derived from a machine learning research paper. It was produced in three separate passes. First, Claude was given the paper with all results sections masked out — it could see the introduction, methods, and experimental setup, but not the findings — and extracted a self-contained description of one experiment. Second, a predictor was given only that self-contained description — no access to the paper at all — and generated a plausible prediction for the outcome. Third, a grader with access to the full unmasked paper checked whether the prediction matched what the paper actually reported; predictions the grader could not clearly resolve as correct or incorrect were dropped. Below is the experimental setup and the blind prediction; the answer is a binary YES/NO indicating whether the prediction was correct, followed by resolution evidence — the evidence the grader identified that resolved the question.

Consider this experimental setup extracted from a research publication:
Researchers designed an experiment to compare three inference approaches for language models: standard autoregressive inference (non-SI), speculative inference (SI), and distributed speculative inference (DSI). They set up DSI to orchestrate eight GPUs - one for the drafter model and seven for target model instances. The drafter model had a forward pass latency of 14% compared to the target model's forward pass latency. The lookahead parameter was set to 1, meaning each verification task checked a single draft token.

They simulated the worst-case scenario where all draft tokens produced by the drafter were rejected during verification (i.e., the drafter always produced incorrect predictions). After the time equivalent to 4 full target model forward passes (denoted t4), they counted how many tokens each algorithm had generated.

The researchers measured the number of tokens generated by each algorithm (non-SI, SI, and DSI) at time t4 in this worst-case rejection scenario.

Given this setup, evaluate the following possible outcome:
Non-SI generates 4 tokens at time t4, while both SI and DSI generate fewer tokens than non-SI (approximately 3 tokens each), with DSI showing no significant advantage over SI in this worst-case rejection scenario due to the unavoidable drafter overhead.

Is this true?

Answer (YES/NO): NO